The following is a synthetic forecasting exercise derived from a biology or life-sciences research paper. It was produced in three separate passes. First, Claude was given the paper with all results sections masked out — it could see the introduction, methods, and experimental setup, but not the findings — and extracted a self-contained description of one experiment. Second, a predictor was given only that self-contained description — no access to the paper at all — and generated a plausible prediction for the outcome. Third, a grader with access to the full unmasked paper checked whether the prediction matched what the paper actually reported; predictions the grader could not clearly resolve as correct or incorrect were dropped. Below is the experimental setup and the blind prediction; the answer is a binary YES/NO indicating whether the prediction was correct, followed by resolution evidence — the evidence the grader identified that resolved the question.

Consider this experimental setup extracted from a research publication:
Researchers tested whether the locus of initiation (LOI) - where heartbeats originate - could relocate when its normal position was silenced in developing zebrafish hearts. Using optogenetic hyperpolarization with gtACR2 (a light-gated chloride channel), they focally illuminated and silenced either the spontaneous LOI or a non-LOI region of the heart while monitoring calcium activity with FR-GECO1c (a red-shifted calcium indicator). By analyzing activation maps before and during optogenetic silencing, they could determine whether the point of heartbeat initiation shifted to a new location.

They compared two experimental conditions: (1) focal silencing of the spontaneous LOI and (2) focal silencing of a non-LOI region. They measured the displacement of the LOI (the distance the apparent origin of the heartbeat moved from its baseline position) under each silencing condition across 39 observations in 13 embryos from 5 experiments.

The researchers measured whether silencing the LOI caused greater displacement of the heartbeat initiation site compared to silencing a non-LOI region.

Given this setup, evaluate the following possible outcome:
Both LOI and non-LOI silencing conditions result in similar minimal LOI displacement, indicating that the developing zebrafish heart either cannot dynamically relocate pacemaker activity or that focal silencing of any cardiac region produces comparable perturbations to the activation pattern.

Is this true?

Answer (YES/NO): NO